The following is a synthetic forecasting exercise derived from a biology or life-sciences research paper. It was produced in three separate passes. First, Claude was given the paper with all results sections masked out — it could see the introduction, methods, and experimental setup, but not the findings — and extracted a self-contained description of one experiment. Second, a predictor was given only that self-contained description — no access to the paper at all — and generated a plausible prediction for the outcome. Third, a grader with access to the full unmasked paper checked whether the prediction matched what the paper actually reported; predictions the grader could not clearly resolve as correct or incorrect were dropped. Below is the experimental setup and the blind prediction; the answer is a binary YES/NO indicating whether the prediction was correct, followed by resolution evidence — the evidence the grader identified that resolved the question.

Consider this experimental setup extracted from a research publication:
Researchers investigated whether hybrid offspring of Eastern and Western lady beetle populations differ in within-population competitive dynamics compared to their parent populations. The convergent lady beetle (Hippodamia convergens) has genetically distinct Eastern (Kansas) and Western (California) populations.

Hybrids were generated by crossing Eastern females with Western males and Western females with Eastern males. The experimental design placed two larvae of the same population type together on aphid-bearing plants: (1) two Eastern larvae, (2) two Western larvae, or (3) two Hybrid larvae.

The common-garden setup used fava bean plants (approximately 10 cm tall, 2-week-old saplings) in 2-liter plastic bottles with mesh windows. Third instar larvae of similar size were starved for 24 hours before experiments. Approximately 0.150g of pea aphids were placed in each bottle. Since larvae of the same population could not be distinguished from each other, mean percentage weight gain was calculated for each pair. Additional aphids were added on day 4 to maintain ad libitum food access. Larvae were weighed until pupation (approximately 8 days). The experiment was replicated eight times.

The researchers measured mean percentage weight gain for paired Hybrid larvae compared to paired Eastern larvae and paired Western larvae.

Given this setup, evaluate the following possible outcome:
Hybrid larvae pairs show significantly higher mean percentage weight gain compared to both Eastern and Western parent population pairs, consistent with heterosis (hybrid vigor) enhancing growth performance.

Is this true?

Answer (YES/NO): NO